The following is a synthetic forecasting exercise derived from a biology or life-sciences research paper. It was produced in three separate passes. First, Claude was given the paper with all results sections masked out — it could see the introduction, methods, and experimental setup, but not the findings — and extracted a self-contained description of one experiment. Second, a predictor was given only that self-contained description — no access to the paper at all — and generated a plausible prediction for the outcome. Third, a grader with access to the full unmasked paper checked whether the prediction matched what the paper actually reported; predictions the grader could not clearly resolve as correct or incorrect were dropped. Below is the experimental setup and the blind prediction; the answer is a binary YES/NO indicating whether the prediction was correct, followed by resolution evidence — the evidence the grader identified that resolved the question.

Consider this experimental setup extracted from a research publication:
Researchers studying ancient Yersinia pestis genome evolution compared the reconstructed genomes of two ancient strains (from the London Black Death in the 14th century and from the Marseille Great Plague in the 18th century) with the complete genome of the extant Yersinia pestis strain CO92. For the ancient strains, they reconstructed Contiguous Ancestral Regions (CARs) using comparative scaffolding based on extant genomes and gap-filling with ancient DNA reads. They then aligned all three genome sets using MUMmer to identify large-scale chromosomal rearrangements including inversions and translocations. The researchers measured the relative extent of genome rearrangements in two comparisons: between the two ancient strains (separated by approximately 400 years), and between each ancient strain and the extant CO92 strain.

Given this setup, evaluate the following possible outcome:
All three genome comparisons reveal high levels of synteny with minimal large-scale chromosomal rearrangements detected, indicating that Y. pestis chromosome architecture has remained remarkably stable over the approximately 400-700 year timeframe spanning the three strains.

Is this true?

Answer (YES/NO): NO